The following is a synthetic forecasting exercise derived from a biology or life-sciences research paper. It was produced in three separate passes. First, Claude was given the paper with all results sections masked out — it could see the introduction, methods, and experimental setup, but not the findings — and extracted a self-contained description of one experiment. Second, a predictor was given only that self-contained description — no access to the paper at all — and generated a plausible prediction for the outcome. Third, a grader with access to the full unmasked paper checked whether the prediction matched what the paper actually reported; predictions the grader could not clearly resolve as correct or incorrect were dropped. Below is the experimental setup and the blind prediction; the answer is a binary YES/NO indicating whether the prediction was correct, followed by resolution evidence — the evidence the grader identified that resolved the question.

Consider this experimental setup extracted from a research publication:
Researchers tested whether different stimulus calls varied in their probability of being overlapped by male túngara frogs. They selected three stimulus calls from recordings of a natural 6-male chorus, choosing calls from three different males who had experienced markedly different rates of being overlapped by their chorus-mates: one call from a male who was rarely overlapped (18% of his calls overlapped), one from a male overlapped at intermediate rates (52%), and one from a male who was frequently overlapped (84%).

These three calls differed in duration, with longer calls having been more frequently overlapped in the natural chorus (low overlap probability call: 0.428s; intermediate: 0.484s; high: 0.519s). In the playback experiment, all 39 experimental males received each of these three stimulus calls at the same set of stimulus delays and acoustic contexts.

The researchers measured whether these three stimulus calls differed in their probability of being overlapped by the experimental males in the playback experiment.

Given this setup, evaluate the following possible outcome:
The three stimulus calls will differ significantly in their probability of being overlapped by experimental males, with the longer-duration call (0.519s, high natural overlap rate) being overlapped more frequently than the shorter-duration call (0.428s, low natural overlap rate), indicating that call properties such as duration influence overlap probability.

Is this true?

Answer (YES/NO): NO